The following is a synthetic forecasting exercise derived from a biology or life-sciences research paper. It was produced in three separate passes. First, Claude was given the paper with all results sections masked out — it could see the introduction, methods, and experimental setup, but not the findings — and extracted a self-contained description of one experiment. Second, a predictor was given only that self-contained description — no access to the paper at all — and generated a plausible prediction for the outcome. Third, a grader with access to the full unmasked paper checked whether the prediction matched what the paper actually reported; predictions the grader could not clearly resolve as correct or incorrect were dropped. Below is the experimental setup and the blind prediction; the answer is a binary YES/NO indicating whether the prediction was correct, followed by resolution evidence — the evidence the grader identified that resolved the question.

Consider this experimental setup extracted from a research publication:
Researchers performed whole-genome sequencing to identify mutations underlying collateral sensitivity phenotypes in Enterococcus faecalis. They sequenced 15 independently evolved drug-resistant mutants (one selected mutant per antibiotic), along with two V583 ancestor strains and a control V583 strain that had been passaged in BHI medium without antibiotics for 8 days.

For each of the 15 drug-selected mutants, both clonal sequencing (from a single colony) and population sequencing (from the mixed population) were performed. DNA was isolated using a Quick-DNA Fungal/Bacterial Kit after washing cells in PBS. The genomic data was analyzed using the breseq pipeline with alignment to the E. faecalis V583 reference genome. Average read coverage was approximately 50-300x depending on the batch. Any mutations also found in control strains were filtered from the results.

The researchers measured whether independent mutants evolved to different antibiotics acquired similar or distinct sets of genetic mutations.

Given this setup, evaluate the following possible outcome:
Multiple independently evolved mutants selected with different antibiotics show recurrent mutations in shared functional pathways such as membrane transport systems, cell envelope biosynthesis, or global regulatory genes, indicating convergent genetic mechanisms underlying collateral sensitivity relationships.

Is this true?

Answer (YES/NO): NO